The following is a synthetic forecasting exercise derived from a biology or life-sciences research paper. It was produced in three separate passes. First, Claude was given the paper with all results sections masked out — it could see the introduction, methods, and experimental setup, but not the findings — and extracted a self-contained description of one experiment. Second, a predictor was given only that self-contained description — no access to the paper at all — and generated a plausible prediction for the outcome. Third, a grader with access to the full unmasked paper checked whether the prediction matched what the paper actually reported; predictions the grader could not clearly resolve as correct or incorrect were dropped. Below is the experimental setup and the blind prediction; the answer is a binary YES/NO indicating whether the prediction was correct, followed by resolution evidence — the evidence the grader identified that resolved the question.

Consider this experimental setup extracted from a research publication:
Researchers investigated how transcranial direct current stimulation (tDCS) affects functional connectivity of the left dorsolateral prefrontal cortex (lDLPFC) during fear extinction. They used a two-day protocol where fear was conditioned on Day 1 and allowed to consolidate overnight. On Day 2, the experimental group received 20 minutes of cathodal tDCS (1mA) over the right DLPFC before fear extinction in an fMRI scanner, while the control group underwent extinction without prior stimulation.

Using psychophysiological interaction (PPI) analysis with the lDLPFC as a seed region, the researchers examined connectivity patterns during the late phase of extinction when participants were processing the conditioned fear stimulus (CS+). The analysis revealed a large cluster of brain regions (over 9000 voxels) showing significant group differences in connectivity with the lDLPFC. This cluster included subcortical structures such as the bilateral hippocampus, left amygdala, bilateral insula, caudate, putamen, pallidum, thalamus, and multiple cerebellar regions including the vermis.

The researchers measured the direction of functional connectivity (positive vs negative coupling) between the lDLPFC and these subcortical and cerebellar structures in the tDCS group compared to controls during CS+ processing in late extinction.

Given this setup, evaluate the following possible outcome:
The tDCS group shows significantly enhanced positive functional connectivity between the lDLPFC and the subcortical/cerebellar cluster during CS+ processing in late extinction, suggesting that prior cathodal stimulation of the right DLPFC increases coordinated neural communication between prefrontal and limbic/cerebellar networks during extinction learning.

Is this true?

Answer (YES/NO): YES